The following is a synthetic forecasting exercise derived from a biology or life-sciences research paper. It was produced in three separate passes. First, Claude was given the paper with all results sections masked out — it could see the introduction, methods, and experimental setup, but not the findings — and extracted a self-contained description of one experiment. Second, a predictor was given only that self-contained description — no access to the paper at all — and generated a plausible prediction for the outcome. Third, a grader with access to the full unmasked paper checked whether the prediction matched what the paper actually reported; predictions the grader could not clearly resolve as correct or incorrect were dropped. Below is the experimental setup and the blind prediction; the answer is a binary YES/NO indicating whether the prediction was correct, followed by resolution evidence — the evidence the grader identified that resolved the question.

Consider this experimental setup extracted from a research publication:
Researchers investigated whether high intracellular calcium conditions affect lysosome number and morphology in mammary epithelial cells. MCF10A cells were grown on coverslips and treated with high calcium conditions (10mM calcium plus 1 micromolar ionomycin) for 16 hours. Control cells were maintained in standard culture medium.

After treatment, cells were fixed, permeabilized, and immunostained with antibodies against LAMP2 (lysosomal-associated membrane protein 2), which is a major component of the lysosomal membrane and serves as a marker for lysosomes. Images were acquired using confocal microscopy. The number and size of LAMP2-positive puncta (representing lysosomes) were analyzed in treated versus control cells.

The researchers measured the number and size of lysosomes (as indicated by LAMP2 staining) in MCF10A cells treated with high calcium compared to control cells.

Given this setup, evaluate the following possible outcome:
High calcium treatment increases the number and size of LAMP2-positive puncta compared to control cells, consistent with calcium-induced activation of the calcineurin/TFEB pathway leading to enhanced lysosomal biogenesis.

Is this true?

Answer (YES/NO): NO